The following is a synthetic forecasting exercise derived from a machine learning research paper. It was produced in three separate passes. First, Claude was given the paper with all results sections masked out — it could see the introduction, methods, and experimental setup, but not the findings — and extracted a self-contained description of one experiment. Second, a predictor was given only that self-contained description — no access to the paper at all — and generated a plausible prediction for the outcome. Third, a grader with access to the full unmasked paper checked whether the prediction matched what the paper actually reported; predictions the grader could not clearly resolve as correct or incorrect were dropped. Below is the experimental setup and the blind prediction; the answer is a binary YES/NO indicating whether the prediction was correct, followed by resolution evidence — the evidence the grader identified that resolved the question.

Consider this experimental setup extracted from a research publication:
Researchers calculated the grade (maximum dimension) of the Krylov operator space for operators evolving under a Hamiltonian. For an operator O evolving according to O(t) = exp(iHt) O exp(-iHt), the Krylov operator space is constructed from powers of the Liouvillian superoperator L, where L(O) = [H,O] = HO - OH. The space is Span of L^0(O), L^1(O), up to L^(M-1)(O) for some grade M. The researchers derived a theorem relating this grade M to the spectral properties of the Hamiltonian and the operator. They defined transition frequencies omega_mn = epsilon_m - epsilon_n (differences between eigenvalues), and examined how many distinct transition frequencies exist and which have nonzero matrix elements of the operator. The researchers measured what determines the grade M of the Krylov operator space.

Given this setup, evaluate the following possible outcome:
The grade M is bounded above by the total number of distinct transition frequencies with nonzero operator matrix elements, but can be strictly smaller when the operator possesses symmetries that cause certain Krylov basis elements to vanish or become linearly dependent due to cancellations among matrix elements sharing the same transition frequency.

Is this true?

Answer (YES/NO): NO